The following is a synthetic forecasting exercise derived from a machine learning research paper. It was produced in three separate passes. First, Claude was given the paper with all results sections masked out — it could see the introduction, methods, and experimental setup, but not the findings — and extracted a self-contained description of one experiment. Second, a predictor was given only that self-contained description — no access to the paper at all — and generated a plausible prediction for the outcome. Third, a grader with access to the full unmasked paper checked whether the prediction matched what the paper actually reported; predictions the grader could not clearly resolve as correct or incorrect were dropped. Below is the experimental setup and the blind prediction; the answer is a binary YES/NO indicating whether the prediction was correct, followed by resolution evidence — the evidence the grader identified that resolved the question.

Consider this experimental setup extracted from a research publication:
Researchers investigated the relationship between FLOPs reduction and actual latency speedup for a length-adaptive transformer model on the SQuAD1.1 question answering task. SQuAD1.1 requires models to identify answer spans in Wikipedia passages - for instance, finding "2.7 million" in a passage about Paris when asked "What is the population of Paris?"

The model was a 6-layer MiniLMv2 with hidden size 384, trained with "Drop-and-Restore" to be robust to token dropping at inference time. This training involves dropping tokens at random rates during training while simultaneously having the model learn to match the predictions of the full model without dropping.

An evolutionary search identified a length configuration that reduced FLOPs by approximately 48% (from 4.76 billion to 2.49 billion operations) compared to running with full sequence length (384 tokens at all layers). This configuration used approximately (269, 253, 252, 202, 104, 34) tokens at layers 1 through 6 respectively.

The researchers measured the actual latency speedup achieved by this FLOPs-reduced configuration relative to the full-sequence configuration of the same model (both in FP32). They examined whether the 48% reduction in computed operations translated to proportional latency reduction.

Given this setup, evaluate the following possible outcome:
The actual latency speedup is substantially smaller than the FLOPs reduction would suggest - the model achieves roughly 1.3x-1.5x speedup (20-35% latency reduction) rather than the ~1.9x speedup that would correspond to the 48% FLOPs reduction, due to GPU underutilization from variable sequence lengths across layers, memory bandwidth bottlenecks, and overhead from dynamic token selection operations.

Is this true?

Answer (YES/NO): YES